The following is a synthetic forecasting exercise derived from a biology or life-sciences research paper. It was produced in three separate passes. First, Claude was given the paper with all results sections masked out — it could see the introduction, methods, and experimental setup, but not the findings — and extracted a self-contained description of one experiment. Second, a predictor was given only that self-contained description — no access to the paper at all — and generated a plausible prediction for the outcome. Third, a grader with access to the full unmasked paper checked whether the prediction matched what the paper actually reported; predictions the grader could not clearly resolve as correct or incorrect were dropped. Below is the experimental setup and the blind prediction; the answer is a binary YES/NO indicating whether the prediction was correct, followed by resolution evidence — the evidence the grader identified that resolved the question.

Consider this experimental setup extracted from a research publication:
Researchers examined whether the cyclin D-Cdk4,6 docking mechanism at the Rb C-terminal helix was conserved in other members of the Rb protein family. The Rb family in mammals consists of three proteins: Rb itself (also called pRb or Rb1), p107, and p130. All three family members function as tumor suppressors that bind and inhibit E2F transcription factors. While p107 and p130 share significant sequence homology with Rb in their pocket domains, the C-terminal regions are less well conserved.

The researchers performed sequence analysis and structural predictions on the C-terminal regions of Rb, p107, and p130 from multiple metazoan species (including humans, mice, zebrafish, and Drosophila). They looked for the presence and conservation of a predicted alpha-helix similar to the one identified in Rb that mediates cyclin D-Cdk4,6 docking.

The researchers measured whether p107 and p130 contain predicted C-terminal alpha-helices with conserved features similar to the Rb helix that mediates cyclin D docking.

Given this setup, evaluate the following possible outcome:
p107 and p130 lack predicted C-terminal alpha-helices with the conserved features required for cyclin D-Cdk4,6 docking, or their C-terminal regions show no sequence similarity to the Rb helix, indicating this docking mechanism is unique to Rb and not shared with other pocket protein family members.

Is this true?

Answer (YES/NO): NO